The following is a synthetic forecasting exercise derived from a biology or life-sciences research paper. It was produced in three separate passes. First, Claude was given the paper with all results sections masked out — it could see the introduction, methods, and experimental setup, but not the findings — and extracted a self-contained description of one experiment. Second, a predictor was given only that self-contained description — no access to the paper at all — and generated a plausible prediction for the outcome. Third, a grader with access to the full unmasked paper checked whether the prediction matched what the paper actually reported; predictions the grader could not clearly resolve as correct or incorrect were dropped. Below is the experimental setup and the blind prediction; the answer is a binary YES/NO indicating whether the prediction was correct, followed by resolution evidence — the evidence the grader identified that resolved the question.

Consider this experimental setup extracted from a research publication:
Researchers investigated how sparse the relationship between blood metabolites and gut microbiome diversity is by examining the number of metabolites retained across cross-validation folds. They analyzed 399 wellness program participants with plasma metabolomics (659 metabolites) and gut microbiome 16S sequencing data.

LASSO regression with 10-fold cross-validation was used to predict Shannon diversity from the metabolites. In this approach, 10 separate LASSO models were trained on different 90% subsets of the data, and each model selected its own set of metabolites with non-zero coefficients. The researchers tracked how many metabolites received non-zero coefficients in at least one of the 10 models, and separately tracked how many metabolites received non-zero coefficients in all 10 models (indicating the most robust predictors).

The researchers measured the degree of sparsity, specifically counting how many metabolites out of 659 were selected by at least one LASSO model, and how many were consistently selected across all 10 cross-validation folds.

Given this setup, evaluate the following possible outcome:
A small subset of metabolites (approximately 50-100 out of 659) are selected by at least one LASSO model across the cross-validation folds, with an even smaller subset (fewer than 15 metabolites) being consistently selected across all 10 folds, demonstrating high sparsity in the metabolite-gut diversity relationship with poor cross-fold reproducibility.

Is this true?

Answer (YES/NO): NO